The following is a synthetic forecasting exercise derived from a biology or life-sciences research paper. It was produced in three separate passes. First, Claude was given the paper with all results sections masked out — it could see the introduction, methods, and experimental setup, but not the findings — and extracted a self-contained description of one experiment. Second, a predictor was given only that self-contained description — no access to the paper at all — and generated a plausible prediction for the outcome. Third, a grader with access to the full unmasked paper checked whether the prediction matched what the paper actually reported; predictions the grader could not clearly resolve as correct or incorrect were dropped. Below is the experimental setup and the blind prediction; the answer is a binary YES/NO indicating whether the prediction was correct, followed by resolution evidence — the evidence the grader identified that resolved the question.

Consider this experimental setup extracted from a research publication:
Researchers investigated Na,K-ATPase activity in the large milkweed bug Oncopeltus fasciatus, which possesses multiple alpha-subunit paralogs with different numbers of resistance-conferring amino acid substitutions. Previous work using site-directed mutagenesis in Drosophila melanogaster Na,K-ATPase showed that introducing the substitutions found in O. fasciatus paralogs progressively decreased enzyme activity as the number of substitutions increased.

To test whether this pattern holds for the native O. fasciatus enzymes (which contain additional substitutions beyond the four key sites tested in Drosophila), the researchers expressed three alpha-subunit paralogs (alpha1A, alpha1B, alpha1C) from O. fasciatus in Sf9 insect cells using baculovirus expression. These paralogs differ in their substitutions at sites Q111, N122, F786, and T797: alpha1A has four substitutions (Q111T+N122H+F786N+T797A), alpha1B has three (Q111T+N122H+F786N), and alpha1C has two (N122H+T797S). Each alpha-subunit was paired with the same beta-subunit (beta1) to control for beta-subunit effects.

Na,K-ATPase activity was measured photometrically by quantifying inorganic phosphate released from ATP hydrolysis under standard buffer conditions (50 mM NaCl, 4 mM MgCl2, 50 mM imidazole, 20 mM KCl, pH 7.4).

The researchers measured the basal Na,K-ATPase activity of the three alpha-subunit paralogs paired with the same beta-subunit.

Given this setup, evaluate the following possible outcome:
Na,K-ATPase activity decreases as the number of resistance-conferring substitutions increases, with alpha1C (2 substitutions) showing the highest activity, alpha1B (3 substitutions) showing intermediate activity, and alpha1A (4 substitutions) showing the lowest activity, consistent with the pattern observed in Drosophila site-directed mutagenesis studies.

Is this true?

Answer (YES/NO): NO